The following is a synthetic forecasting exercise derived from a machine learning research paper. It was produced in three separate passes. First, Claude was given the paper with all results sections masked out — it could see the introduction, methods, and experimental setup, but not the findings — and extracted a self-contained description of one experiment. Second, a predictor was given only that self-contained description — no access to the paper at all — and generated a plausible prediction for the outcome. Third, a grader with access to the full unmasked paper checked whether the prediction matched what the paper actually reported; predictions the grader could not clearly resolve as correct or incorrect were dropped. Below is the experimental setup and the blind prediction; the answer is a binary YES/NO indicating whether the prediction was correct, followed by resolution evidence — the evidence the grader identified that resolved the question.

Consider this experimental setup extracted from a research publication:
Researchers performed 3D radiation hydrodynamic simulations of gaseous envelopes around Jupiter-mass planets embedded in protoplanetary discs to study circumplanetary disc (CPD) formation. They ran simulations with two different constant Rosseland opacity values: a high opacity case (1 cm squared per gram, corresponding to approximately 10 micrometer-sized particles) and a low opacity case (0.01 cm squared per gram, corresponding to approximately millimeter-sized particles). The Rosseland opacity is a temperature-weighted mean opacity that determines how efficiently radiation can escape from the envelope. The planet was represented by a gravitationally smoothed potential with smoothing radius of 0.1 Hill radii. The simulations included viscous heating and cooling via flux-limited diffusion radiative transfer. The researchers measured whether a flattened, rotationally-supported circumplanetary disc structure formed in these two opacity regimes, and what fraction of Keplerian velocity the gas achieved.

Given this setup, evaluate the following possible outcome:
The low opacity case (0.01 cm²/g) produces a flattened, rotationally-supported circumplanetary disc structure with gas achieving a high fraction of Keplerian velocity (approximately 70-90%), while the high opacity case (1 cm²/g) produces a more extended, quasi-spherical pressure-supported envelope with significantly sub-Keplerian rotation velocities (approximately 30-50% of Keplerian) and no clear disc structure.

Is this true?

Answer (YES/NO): NO